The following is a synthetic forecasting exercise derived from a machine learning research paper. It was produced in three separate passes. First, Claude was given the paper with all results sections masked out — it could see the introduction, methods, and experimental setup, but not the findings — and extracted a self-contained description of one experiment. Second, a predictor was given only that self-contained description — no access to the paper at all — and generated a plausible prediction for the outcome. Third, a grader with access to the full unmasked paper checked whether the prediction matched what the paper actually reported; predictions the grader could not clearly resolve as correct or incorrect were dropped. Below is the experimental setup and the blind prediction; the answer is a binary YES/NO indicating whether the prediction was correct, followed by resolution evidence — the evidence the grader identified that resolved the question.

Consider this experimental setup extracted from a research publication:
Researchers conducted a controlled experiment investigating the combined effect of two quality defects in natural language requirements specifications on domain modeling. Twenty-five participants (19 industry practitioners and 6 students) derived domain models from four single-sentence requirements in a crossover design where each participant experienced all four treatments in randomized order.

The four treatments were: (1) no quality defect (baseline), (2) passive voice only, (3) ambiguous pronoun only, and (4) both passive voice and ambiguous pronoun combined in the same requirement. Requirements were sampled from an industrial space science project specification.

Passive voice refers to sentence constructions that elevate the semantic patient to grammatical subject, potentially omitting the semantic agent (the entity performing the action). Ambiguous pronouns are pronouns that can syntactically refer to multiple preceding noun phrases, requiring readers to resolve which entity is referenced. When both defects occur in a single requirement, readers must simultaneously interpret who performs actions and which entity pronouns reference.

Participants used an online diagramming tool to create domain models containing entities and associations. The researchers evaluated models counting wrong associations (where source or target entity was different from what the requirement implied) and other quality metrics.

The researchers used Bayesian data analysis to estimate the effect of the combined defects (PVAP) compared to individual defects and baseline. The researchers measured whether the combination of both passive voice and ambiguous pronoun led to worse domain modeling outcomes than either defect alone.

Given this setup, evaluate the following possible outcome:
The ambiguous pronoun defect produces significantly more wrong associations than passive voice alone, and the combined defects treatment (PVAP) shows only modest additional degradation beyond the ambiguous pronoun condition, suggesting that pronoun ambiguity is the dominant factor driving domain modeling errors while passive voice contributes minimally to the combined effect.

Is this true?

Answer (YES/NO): NO